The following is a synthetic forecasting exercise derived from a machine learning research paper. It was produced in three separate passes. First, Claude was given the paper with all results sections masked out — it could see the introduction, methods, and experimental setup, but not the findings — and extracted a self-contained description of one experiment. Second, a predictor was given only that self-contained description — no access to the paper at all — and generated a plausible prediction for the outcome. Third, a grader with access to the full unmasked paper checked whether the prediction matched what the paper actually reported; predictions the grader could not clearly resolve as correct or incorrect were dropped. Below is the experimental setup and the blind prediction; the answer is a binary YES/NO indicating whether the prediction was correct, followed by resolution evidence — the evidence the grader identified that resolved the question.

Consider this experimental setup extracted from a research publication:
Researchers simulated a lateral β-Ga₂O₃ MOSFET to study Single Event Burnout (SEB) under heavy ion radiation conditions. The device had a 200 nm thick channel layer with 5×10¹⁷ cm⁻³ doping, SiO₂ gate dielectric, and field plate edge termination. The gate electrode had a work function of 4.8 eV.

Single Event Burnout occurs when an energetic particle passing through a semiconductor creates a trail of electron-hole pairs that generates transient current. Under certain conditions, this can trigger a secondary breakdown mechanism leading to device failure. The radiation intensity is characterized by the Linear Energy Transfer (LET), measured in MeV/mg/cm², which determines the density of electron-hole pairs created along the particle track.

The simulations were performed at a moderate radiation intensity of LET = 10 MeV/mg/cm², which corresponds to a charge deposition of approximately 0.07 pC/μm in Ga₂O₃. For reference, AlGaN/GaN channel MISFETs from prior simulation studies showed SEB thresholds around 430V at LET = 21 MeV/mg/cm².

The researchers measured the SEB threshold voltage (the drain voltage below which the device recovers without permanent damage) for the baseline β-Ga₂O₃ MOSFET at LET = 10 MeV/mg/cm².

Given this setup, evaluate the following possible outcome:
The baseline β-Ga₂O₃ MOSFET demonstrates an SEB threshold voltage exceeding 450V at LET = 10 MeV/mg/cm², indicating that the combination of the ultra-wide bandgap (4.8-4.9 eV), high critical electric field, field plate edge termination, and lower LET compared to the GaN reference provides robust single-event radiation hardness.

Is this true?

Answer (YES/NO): NO